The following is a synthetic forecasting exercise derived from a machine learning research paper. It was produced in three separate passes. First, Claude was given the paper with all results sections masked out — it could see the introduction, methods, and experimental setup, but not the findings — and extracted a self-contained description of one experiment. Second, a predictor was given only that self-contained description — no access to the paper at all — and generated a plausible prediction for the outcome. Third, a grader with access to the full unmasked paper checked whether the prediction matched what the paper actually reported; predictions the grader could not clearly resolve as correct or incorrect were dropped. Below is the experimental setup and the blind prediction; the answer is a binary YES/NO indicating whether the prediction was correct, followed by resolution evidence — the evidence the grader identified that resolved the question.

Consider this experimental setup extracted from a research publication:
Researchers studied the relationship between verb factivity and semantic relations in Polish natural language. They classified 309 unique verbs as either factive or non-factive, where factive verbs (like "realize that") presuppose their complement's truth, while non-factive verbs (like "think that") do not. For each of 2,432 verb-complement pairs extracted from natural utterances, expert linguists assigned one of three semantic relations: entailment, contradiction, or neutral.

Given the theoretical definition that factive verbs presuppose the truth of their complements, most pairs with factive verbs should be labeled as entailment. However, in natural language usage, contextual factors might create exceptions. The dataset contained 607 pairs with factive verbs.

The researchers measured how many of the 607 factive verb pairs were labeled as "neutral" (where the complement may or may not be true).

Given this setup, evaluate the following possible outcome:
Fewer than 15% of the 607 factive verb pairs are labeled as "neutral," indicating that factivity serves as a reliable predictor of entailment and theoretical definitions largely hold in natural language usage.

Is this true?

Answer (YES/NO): YES